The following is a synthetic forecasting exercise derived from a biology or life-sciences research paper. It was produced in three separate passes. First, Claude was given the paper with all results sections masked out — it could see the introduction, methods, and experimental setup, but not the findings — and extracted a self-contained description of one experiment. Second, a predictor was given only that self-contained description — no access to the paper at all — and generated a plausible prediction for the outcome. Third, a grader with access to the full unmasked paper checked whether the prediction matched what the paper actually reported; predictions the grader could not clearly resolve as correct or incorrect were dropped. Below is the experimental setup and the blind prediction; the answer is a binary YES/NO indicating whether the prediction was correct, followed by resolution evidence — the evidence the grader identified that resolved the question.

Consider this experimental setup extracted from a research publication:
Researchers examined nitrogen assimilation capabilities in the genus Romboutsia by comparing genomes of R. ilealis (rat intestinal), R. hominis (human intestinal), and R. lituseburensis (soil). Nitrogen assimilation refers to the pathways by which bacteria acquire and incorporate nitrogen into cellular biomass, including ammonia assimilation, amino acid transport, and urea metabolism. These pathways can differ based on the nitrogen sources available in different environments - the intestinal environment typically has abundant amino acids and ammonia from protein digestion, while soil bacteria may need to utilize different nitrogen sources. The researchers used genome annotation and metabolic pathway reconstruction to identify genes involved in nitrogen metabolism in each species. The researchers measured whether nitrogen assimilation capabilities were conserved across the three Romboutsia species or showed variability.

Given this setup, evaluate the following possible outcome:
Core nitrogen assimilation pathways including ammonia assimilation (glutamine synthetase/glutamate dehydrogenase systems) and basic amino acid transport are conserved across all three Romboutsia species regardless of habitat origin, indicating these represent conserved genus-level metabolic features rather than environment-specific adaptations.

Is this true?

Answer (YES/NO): NO